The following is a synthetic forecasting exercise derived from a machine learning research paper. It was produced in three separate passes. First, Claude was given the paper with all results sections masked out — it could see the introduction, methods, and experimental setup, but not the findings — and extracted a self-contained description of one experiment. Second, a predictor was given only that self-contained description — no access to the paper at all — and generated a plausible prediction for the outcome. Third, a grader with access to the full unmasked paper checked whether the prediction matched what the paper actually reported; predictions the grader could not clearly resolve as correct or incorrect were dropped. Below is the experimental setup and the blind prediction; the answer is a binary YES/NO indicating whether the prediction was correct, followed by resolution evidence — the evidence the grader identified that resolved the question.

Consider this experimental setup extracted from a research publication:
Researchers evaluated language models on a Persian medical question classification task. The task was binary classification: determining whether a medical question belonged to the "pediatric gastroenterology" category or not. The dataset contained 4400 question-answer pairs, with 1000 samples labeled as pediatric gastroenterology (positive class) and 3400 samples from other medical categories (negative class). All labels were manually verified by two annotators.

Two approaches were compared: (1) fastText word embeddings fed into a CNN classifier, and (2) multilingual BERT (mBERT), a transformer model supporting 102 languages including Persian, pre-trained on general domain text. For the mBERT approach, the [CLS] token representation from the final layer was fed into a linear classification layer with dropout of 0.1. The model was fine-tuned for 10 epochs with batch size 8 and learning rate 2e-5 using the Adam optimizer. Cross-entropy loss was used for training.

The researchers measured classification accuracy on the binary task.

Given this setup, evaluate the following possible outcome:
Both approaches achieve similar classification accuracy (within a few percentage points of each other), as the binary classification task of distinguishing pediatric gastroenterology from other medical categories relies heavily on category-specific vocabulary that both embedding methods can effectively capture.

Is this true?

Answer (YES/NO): YES